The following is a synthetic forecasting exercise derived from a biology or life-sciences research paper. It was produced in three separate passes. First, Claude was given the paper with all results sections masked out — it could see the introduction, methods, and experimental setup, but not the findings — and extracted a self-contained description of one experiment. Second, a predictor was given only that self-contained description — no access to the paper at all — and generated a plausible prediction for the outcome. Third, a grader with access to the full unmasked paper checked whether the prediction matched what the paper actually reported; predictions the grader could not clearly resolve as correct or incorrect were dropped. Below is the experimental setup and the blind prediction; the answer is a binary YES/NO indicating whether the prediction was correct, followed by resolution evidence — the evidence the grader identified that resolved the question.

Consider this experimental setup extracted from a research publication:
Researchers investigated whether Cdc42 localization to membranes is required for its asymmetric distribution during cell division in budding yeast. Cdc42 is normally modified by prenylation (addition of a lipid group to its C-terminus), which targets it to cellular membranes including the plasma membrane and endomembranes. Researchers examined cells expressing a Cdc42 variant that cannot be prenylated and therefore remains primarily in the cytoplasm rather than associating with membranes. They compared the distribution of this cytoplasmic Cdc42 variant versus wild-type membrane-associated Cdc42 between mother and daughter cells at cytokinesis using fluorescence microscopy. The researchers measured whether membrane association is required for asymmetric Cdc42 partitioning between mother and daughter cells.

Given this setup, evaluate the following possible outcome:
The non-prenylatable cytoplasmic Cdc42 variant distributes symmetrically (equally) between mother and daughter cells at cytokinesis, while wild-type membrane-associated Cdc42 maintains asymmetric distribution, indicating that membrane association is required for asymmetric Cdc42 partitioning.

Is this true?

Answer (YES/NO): NO